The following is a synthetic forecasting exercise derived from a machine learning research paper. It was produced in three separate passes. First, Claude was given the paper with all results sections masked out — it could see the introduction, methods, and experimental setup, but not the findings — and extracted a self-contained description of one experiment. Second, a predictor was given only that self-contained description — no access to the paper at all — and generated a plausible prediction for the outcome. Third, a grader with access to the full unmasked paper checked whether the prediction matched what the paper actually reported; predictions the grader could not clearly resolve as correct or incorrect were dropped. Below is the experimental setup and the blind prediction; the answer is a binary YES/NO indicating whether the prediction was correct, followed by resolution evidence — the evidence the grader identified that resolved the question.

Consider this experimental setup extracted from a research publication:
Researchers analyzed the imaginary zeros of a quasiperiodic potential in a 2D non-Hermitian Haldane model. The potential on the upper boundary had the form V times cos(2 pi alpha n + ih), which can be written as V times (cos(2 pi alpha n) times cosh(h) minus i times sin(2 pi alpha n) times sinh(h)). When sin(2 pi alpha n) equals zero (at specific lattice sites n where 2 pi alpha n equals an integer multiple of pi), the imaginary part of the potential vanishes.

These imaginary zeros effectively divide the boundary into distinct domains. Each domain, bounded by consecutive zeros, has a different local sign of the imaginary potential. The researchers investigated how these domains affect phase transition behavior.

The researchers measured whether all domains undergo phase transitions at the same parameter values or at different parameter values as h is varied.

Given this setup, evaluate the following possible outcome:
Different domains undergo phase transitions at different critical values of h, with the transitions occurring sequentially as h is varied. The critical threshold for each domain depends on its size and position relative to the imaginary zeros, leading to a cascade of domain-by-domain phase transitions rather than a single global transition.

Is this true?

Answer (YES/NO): YES